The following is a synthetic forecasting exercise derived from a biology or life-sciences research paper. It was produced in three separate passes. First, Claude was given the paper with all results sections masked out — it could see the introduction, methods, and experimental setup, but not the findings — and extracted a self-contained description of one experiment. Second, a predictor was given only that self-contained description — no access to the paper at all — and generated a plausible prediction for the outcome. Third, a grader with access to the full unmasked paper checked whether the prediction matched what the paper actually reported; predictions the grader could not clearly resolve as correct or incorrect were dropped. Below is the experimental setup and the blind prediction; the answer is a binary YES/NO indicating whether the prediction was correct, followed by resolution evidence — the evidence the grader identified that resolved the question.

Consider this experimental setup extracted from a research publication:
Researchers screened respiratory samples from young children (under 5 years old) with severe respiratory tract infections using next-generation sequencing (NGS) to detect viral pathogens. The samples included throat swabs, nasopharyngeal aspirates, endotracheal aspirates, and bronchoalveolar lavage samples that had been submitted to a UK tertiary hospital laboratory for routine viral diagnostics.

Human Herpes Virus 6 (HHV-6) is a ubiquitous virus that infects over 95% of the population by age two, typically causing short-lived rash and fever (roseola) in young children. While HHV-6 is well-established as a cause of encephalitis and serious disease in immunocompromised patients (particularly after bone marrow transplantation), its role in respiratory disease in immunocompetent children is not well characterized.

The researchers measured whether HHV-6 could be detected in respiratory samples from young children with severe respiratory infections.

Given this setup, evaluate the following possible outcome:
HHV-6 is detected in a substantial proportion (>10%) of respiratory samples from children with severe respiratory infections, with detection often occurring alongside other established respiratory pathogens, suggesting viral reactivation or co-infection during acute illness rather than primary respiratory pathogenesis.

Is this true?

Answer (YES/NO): NO